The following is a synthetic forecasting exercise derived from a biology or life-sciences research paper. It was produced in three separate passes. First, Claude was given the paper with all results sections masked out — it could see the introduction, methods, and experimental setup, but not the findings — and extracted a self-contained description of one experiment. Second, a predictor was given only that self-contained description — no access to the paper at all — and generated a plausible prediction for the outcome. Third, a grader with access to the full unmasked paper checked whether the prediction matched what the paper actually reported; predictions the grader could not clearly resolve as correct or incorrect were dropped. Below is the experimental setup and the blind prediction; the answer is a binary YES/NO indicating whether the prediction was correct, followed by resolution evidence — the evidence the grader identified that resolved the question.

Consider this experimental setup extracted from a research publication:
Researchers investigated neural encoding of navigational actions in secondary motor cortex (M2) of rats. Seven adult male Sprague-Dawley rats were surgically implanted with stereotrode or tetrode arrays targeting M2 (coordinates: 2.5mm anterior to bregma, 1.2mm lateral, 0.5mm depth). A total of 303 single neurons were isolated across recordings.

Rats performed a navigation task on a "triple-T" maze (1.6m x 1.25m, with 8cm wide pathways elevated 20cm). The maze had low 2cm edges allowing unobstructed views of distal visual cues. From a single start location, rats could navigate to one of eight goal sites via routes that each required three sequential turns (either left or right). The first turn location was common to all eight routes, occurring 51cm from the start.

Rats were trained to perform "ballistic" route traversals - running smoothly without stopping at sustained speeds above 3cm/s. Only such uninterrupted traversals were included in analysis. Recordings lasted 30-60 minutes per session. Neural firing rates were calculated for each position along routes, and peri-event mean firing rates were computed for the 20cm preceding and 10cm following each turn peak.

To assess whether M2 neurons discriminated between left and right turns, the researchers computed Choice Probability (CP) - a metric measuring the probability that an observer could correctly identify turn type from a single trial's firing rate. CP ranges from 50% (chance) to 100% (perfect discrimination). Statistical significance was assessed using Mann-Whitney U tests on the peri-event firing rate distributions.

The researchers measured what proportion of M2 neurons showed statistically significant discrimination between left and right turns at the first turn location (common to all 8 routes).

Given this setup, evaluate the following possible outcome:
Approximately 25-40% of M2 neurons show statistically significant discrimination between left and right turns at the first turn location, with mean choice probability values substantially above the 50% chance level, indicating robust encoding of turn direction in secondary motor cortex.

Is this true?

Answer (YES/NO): NO